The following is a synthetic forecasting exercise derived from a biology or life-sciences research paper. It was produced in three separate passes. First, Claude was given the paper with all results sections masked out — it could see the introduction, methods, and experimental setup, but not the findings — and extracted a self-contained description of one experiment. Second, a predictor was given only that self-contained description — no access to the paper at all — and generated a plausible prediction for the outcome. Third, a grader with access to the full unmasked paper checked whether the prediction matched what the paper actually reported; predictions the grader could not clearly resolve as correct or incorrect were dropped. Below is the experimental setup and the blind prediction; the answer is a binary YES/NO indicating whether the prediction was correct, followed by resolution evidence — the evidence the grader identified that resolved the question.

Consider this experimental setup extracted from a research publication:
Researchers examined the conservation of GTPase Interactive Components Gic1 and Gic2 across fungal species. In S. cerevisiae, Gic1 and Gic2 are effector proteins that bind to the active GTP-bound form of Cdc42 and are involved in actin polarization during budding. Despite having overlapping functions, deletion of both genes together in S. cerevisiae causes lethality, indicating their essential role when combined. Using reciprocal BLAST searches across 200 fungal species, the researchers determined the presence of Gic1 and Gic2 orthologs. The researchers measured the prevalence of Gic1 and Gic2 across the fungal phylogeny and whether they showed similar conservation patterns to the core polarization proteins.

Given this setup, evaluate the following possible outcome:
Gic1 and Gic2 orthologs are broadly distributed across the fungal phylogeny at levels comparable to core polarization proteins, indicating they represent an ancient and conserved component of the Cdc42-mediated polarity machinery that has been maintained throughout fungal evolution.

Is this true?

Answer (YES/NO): NO